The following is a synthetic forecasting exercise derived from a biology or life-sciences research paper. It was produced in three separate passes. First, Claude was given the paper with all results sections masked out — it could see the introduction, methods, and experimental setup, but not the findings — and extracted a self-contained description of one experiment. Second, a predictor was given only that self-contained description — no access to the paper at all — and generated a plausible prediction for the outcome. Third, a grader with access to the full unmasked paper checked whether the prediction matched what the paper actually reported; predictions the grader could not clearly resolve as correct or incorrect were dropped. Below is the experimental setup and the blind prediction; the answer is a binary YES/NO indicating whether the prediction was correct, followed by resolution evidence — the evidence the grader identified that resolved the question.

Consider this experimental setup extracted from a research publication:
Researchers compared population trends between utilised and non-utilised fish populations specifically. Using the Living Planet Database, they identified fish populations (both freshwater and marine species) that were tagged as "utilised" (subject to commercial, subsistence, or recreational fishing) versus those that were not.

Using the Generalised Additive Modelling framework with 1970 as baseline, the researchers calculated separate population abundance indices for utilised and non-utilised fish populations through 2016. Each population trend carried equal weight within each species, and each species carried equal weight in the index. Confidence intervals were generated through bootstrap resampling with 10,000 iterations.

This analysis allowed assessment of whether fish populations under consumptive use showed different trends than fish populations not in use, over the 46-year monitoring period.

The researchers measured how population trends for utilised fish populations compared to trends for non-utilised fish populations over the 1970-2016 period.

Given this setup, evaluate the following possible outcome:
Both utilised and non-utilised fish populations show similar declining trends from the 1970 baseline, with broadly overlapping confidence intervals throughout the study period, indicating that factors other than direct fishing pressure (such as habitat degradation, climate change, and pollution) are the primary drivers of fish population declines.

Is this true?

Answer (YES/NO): NO